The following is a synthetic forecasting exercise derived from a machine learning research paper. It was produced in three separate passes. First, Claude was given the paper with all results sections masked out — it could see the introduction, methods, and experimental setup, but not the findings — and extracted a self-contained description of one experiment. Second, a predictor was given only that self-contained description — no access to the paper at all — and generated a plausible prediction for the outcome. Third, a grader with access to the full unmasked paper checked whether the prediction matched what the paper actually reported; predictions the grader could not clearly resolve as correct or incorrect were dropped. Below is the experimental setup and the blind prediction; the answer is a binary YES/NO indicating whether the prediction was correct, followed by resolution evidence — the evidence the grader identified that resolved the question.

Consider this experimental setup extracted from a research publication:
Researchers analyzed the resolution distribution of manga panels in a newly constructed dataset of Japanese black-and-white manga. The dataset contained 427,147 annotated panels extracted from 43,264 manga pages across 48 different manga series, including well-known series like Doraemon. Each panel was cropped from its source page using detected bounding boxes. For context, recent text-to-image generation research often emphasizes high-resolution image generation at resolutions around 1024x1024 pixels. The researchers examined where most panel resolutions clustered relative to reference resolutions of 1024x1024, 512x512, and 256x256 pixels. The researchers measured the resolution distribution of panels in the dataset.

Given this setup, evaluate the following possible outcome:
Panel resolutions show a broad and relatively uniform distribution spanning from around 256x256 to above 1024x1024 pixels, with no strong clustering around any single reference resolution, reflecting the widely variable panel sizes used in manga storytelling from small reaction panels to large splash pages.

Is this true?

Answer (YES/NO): NO